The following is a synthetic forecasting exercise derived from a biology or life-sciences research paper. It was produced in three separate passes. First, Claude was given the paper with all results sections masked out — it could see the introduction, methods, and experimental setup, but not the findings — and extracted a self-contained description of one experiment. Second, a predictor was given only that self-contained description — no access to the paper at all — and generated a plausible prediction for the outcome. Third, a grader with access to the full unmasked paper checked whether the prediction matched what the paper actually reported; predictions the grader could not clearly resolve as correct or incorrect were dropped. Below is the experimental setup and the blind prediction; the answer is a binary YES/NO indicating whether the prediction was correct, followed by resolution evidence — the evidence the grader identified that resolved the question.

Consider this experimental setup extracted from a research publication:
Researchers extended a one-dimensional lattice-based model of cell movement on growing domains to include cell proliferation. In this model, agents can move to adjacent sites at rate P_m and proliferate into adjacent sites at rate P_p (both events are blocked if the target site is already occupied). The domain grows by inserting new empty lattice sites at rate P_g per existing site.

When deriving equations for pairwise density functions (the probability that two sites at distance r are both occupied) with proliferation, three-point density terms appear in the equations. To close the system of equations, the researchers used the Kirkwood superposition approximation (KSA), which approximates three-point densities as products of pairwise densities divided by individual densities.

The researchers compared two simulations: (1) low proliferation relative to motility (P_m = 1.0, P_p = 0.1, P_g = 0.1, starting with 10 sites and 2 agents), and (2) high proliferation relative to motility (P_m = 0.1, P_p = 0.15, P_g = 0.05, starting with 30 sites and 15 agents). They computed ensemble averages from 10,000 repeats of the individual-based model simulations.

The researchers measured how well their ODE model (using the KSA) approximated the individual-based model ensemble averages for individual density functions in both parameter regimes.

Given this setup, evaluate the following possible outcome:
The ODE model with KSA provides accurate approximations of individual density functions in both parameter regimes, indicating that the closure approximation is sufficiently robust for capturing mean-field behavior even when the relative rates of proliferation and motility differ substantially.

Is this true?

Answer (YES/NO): NO